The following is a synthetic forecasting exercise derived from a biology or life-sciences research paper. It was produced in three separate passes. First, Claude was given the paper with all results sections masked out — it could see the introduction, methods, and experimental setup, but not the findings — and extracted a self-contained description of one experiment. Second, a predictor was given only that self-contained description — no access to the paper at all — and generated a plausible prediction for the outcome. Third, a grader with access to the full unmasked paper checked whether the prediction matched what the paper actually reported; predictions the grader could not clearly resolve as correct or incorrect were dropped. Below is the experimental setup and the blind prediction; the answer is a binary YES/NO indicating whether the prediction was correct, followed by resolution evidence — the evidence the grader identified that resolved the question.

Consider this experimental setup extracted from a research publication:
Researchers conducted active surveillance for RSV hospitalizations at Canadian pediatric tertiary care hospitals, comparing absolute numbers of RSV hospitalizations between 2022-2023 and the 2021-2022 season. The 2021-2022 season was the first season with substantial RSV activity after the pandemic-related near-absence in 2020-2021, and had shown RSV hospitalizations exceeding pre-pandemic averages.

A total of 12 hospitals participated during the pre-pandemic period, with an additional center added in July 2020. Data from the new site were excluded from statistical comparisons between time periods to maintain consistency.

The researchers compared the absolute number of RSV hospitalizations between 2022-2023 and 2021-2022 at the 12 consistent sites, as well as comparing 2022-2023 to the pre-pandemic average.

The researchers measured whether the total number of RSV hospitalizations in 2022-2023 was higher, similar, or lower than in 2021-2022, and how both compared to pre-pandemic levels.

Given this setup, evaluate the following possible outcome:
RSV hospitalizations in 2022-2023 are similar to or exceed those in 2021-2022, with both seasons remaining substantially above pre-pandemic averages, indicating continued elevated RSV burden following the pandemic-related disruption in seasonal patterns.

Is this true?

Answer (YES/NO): YES